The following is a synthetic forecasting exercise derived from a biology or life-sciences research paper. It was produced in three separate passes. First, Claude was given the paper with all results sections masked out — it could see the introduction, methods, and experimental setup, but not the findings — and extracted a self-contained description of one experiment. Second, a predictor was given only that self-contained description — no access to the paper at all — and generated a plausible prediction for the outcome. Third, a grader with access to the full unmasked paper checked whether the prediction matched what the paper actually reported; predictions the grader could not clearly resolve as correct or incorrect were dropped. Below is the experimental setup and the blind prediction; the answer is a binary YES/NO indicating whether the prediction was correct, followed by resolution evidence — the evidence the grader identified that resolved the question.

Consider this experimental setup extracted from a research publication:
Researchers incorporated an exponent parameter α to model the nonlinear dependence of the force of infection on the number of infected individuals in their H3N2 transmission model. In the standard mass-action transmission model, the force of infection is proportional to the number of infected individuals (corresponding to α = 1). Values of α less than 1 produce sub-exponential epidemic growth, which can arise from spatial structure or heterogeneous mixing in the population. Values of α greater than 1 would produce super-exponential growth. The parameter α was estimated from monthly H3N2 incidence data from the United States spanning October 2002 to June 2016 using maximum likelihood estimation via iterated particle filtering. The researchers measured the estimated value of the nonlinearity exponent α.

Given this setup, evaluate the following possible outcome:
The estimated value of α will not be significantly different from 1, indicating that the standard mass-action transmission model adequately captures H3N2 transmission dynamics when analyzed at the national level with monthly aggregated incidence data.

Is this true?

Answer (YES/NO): NO